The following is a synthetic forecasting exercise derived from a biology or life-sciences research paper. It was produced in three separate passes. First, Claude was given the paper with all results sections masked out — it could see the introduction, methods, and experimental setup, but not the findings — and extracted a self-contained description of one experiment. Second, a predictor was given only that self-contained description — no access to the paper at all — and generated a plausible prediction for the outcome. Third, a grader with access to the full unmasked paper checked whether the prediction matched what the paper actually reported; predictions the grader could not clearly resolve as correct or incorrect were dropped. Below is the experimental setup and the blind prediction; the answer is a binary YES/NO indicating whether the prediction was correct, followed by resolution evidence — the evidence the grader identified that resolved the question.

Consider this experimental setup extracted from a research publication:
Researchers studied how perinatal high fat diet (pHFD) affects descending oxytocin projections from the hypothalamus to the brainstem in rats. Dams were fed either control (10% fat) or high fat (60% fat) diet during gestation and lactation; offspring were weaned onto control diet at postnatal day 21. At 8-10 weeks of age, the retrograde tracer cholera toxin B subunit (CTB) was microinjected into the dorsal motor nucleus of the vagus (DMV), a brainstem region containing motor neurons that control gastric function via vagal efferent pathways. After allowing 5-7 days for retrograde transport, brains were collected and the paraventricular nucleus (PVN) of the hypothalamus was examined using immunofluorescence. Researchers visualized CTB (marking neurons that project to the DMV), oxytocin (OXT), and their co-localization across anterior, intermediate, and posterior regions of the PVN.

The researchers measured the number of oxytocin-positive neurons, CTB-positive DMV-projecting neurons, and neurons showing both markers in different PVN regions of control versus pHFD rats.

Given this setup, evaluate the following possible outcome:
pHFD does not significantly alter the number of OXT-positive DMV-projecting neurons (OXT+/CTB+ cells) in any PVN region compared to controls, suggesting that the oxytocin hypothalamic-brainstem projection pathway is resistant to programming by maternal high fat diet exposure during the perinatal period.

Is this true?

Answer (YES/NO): NO